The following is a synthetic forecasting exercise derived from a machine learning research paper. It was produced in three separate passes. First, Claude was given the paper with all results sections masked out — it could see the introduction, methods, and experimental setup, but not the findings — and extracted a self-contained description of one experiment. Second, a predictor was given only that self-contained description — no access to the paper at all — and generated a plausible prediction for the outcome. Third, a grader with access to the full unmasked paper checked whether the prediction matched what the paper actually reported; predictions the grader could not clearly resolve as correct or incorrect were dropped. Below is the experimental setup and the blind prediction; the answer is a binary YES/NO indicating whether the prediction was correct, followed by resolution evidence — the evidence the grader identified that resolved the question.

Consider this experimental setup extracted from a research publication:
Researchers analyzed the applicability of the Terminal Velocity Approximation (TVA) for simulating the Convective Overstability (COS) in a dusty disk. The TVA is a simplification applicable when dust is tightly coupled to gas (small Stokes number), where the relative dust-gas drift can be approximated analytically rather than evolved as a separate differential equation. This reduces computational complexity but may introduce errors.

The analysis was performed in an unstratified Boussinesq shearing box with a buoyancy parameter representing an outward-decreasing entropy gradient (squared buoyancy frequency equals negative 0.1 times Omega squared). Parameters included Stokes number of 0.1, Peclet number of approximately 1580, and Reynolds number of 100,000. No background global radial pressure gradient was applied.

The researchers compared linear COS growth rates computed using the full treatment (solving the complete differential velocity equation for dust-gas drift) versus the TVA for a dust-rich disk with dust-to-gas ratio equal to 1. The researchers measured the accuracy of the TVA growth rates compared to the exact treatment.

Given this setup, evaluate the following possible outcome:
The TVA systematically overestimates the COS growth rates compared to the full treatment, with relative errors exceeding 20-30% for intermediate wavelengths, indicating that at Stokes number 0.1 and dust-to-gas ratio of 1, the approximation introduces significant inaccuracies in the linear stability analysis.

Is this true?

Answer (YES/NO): NO